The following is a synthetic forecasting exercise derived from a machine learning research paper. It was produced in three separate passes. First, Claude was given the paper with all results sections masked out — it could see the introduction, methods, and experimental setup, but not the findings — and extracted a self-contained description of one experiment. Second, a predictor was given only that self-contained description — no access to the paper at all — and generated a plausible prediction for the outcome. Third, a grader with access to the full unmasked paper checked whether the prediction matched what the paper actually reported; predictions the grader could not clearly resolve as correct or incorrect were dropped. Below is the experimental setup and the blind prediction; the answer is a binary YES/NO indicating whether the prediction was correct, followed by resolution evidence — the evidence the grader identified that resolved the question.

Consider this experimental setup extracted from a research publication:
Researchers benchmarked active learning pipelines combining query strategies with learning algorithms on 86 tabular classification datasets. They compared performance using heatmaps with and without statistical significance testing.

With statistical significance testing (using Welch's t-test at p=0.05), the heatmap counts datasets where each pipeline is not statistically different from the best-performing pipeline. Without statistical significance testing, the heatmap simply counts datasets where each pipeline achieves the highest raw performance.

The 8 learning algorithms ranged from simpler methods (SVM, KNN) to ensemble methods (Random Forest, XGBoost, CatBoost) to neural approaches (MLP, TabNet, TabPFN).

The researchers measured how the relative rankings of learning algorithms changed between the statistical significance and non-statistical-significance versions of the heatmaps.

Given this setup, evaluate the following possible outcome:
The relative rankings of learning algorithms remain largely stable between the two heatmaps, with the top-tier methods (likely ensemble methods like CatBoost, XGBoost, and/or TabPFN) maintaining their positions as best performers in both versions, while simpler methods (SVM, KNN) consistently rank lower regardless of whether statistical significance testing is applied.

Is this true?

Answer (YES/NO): NO